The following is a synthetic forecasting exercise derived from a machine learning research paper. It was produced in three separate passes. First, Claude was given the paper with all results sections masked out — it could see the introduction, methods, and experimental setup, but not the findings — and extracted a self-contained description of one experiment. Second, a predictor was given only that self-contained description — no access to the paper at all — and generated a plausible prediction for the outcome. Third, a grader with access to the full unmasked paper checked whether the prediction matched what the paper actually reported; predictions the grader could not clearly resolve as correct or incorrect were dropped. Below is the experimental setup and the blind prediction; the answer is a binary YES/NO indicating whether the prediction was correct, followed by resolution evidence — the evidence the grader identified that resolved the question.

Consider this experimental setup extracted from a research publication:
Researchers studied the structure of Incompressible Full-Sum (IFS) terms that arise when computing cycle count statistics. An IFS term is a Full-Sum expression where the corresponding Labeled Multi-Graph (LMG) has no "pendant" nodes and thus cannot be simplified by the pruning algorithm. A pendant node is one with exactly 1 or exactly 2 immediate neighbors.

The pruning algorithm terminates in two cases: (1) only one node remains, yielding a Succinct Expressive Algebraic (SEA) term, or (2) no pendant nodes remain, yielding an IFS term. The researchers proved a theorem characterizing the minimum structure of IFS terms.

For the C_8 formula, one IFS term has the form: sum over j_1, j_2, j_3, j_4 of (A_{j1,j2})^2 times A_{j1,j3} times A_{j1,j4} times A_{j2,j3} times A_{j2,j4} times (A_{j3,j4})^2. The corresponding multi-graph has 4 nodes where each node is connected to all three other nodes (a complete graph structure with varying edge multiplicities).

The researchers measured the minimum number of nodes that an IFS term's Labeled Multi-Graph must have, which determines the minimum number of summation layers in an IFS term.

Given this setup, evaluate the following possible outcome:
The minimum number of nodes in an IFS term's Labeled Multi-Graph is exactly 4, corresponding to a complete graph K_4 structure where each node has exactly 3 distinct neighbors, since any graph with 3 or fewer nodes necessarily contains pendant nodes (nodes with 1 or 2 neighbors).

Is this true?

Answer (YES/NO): YES